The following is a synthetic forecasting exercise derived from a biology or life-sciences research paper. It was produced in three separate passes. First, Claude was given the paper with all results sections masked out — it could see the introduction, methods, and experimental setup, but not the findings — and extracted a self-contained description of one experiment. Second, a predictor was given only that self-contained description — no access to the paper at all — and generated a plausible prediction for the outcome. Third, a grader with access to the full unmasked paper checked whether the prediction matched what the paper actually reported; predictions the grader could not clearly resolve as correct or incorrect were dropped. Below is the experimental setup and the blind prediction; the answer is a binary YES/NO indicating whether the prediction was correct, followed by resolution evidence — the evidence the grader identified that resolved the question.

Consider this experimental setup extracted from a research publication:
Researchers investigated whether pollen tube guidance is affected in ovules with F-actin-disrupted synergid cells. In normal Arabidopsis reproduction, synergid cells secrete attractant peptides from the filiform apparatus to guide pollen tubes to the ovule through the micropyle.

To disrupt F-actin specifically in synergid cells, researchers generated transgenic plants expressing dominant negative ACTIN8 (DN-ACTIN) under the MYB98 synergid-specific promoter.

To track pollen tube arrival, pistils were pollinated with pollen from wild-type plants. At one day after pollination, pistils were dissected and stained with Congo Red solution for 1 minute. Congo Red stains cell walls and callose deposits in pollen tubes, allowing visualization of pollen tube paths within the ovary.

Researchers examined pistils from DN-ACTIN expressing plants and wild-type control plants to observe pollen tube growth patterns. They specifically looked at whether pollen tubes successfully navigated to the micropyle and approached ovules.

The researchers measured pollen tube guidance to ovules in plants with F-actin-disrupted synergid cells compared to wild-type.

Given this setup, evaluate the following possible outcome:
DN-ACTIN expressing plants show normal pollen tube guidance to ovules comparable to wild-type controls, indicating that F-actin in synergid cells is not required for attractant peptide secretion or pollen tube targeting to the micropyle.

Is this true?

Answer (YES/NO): NO